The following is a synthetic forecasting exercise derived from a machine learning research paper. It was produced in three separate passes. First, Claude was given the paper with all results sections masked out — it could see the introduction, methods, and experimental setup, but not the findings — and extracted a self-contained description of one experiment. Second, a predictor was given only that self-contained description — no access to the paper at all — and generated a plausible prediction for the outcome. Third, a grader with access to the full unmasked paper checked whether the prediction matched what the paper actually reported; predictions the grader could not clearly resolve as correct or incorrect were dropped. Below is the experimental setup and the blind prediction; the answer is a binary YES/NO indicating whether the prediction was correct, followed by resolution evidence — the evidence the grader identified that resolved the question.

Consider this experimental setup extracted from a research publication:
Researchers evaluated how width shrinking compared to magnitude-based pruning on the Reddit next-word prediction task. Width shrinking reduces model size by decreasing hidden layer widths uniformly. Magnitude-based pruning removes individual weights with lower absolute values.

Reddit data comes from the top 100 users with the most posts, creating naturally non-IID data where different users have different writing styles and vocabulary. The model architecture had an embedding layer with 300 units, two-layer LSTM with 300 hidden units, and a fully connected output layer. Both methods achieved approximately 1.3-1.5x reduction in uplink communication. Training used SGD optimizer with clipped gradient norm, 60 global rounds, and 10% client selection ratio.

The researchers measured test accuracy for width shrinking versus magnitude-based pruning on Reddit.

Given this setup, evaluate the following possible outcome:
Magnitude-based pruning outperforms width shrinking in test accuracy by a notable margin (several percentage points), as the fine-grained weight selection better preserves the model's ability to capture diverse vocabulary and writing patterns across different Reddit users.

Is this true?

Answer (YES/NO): NO